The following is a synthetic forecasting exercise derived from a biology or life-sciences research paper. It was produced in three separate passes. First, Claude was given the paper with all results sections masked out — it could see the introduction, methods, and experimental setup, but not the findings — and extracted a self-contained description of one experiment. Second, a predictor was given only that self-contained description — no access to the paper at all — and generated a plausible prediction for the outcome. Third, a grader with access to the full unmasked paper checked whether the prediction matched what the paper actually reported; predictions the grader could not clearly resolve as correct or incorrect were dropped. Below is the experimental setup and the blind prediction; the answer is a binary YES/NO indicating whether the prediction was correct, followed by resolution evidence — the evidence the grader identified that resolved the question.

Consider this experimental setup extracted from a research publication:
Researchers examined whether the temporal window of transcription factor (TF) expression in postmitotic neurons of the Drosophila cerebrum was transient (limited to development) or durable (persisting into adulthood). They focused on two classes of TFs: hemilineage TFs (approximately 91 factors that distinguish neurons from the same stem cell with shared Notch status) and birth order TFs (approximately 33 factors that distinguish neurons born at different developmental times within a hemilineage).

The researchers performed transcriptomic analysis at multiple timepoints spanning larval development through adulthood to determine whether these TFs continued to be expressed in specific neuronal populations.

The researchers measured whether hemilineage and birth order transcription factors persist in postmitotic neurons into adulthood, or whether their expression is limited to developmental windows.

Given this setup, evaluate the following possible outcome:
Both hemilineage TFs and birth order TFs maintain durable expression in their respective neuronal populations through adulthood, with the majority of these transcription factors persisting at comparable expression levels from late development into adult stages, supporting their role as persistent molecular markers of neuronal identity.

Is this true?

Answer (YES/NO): YES